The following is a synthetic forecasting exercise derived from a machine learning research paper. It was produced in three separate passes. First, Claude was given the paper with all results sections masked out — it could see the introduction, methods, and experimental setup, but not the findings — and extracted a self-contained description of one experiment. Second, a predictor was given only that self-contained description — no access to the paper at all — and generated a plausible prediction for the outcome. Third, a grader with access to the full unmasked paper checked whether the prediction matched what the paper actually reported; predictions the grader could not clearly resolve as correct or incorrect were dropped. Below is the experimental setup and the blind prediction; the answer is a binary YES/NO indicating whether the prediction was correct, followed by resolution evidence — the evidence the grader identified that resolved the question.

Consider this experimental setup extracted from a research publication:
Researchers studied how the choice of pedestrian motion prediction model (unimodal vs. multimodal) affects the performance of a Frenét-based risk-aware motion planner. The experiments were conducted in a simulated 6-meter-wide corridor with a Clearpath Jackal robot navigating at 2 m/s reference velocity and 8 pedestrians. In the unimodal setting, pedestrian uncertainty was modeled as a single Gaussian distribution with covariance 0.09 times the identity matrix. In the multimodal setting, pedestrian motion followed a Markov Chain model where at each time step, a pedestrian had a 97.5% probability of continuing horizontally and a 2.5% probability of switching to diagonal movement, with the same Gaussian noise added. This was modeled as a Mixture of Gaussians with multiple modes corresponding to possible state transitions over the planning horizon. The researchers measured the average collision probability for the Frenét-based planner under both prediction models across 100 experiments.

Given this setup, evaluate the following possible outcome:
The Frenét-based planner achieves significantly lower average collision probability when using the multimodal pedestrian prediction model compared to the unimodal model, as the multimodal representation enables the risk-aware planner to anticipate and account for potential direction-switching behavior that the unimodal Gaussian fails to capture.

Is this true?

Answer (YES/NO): NO